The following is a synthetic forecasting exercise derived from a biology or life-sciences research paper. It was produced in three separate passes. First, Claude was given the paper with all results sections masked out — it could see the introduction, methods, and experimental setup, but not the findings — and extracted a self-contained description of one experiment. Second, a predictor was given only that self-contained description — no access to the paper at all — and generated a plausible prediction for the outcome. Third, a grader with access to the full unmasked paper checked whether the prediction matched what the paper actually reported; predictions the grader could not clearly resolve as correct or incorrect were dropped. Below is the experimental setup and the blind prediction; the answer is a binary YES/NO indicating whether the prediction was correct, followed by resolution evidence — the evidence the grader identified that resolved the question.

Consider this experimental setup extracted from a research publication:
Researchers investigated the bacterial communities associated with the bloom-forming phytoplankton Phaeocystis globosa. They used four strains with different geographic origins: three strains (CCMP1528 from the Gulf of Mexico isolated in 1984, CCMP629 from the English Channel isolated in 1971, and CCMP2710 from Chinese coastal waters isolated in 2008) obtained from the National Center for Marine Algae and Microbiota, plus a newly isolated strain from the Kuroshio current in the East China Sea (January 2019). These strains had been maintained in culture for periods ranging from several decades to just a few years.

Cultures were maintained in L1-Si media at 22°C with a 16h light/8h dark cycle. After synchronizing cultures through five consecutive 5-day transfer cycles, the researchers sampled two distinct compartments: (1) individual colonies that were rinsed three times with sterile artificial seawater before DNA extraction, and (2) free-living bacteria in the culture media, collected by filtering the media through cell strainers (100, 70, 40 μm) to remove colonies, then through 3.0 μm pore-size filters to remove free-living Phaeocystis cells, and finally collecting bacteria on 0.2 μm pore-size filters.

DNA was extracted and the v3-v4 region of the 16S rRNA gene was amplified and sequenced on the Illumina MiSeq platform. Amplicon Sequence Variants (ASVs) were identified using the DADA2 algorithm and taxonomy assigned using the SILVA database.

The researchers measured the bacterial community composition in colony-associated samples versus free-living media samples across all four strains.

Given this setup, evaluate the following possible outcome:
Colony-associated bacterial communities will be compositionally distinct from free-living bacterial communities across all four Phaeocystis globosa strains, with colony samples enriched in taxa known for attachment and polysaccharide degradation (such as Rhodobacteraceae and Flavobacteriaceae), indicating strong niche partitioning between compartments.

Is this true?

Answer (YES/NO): NO